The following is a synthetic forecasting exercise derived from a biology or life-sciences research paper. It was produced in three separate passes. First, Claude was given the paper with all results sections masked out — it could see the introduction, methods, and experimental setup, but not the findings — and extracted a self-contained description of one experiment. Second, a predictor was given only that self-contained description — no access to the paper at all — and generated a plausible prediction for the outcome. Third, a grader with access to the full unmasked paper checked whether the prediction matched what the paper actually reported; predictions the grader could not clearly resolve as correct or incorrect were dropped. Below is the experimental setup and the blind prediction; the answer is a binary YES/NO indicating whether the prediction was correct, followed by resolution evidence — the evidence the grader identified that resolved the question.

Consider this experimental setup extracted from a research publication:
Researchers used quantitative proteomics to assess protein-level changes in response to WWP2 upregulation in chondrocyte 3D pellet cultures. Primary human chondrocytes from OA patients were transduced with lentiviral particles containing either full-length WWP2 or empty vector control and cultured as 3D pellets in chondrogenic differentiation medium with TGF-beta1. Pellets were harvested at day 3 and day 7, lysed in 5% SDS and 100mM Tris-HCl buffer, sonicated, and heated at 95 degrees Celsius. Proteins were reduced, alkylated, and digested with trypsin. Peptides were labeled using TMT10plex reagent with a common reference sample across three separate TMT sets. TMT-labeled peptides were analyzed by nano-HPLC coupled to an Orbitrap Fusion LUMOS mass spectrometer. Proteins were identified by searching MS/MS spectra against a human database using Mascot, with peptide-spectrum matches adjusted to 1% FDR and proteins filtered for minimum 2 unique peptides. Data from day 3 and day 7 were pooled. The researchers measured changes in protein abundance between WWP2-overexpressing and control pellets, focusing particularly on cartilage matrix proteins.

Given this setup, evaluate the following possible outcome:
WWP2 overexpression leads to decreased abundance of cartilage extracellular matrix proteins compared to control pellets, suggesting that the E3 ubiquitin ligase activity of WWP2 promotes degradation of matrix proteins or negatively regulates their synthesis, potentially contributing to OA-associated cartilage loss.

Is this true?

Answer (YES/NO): NO